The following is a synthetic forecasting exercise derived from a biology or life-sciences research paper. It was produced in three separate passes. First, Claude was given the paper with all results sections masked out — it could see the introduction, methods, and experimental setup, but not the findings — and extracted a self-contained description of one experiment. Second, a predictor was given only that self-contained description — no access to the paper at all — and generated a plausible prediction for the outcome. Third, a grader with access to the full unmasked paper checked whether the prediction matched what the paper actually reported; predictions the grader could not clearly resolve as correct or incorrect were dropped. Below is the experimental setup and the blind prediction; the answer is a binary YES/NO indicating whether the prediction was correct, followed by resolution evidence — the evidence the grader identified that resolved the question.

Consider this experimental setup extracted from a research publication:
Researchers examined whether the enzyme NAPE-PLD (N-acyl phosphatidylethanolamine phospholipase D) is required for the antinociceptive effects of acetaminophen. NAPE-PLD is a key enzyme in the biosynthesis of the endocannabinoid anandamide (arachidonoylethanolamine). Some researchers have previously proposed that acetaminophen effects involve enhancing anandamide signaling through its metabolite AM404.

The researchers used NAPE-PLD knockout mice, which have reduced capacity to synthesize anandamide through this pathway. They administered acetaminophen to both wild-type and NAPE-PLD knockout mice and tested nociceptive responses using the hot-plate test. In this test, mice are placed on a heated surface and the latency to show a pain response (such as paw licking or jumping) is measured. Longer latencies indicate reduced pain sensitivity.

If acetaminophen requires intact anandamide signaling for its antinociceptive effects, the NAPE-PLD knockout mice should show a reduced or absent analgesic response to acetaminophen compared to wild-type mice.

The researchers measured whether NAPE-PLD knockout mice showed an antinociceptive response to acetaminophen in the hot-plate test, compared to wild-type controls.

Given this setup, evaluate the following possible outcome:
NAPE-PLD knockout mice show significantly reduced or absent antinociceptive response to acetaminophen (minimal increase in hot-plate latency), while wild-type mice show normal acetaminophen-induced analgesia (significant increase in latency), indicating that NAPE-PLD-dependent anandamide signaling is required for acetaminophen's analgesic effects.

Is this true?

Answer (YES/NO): NO